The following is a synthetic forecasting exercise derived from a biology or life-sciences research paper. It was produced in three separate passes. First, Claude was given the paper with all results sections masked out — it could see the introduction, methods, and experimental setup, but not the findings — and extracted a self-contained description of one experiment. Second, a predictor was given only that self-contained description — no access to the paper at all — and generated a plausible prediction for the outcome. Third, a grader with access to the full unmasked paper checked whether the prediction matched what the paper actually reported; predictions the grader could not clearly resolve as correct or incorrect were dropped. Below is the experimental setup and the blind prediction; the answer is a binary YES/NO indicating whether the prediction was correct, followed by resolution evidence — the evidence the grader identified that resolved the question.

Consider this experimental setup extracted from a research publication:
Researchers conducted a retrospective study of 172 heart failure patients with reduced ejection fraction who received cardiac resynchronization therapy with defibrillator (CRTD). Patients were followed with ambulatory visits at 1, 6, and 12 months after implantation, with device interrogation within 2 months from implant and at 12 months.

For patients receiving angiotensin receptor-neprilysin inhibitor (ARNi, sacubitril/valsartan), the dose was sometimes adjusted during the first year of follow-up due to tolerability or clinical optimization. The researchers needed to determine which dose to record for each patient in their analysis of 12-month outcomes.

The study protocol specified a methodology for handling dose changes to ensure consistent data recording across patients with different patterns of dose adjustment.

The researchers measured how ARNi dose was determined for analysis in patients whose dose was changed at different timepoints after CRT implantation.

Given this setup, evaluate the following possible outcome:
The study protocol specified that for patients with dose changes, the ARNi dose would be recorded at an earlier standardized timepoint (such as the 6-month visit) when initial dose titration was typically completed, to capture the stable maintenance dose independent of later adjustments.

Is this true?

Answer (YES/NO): NO